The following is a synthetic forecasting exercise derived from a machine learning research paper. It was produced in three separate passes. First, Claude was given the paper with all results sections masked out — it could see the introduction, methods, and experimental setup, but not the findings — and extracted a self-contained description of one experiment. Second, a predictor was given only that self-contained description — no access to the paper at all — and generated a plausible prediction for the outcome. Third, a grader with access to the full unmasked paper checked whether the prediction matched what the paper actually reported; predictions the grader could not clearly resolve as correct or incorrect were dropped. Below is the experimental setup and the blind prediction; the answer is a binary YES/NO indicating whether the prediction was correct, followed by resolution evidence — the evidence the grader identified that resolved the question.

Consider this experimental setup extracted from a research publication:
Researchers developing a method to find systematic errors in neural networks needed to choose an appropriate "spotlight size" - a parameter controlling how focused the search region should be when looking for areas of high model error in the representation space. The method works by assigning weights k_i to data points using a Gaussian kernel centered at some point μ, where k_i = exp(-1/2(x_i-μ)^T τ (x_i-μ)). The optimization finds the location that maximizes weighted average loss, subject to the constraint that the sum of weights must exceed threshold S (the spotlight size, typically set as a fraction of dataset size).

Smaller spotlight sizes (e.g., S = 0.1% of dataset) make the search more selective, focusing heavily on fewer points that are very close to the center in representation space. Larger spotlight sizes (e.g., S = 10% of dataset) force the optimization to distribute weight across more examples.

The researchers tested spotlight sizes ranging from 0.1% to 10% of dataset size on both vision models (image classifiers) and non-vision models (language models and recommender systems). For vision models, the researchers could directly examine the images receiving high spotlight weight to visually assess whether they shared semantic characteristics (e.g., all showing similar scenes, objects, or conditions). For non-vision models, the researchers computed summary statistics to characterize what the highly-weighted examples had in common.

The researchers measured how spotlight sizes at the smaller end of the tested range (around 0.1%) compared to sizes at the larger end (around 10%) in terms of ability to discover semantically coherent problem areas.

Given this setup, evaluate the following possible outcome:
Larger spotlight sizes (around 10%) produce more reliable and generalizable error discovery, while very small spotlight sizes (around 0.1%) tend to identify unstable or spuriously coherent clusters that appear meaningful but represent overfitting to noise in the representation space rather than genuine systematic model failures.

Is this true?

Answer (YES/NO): NO